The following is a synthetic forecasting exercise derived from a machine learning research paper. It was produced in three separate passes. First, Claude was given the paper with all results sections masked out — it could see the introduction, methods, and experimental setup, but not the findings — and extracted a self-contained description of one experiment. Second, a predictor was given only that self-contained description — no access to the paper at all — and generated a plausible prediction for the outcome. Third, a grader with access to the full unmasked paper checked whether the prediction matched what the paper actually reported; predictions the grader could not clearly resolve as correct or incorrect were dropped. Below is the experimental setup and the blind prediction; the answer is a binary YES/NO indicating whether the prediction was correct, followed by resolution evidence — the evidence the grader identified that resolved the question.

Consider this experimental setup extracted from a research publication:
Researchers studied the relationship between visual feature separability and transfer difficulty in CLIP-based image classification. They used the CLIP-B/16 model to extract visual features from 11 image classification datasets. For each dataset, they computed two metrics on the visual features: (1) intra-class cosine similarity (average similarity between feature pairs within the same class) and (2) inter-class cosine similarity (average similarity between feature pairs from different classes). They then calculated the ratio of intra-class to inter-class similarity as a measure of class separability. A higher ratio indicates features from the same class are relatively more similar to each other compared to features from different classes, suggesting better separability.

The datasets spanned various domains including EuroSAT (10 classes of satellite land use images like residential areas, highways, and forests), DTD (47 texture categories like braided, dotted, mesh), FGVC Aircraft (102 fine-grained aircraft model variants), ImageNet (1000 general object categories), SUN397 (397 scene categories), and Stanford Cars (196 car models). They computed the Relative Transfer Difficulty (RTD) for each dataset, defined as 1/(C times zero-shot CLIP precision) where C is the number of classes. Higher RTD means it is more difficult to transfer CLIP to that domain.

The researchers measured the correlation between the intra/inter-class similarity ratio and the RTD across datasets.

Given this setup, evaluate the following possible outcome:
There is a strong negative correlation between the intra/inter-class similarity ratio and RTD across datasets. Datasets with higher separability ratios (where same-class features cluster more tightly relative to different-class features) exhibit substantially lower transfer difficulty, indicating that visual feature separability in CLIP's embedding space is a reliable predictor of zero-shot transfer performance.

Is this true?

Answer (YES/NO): YES